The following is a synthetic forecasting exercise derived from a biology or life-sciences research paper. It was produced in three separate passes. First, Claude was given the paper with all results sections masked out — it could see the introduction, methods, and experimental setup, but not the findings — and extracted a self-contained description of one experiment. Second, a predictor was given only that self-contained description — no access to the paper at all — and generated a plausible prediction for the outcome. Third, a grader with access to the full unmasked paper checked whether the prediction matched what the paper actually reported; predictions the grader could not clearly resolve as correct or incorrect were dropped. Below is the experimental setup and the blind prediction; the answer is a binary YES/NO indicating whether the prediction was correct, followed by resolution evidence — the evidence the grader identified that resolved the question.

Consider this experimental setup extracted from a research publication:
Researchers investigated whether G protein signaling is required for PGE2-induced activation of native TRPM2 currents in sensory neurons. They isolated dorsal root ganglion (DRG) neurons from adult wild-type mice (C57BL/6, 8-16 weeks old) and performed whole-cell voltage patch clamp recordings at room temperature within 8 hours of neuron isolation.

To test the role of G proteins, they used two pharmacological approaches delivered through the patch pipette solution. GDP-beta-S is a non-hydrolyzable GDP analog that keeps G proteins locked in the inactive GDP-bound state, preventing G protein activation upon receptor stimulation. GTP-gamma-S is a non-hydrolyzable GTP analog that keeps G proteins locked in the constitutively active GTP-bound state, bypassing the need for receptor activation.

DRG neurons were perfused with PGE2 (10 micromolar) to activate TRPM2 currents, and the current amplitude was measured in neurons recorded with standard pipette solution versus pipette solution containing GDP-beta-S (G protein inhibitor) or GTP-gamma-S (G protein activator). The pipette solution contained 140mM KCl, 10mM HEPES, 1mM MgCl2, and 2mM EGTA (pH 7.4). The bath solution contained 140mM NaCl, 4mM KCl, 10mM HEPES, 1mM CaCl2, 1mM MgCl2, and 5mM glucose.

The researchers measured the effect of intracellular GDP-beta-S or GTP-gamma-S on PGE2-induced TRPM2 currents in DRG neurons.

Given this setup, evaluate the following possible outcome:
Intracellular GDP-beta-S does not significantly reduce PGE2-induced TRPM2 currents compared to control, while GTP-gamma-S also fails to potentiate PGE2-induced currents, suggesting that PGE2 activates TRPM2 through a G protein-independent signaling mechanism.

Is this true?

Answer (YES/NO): NO